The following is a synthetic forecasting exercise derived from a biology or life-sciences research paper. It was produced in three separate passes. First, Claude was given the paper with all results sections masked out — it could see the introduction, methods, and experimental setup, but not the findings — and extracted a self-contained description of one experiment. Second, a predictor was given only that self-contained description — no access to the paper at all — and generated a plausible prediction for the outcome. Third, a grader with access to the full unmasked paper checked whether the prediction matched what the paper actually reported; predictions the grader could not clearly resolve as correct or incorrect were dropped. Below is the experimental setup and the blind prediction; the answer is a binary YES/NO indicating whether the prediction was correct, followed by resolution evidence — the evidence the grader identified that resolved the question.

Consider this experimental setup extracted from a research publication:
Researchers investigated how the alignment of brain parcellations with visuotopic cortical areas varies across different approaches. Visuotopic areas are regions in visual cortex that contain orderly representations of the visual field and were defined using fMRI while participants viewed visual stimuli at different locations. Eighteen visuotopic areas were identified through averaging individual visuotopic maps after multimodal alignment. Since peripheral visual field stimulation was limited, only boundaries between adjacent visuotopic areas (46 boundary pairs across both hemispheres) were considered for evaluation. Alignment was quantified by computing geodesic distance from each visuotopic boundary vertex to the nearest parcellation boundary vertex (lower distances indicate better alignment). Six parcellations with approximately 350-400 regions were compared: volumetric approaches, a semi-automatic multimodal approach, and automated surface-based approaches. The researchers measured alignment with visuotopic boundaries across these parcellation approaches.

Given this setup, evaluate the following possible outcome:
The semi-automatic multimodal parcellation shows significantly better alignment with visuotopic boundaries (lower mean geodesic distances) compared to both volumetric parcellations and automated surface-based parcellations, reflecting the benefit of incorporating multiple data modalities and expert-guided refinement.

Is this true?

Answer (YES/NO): YES